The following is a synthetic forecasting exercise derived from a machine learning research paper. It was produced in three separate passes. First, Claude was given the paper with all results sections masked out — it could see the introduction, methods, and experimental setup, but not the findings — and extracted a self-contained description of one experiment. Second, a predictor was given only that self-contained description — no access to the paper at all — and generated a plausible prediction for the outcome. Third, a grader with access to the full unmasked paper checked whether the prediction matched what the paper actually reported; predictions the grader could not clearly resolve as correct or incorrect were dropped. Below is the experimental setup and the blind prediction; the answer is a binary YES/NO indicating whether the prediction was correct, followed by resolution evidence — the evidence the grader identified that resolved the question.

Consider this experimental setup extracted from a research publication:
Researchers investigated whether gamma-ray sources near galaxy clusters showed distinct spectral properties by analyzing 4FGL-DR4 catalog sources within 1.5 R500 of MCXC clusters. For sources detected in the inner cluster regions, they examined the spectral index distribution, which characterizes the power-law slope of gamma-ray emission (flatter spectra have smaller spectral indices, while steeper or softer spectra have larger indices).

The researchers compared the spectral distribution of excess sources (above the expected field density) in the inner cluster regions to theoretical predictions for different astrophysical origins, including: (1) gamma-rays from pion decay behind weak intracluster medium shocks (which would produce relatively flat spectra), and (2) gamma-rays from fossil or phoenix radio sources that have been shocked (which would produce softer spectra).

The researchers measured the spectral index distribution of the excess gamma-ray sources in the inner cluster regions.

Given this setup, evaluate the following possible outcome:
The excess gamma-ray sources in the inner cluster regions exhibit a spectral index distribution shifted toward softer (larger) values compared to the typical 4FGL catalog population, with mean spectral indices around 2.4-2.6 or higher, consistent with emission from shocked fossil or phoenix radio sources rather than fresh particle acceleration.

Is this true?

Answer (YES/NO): NO